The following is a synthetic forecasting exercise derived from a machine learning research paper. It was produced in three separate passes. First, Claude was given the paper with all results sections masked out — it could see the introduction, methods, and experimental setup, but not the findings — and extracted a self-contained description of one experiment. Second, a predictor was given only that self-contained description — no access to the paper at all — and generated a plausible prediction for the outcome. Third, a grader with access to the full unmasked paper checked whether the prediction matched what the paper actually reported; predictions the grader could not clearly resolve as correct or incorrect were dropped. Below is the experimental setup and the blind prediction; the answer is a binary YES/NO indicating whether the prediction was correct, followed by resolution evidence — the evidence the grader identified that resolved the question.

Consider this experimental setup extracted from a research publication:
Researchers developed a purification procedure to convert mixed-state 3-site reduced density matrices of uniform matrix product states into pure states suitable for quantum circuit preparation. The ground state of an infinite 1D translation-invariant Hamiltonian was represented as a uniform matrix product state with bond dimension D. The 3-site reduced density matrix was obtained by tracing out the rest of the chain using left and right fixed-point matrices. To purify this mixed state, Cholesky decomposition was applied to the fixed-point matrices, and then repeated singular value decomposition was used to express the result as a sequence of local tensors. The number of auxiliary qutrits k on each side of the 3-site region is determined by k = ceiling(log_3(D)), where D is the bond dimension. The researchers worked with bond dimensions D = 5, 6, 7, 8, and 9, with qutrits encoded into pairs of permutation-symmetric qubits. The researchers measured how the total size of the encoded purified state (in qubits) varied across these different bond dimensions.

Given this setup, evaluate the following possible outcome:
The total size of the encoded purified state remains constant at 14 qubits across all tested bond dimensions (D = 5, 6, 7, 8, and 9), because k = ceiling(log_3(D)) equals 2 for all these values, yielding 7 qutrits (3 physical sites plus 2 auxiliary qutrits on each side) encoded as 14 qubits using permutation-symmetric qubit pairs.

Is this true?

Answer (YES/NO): YES